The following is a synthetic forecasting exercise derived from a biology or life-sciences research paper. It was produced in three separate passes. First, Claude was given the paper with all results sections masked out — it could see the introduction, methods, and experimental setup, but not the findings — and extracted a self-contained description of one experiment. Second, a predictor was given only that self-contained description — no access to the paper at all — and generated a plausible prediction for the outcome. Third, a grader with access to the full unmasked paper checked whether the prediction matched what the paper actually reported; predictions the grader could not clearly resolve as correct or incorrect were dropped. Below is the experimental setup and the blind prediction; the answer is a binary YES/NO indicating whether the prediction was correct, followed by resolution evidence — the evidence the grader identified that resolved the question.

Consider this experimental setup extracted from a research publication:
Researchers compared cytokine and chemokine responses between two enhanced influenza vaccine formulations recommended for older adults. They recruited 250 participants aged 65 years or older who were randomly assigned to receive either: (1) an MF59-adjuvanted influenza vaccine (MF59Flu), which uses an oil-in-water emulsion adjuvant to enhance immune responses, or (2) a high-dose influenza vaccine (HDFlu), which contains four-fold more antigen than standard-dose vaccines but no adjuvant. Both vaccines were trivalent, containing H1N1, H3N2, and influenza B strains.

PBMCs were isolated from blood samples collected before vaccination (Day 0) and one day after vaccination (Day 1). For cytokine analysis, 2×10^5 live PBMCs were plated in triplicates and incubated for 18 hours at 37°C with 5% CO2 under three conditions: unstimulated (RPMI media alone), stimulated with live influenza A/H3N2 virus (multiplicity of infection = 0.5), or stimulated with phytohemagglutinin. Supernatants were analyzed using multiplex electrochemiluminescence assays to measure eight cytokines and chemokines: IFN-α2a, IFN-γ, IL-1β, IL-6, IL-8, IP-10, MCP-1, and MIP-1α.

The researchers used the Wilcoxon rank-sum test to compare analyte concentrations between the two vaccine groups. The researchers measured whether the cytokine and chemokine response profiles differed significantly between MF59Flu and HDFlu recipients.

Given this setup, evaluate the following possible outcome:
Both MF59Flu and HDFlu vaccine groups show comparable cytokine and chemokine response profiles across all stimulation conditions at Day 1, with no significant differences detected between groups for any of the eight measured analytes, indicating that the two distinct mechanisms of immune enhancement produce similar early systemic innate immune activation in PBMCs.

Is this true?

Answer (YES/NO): YES